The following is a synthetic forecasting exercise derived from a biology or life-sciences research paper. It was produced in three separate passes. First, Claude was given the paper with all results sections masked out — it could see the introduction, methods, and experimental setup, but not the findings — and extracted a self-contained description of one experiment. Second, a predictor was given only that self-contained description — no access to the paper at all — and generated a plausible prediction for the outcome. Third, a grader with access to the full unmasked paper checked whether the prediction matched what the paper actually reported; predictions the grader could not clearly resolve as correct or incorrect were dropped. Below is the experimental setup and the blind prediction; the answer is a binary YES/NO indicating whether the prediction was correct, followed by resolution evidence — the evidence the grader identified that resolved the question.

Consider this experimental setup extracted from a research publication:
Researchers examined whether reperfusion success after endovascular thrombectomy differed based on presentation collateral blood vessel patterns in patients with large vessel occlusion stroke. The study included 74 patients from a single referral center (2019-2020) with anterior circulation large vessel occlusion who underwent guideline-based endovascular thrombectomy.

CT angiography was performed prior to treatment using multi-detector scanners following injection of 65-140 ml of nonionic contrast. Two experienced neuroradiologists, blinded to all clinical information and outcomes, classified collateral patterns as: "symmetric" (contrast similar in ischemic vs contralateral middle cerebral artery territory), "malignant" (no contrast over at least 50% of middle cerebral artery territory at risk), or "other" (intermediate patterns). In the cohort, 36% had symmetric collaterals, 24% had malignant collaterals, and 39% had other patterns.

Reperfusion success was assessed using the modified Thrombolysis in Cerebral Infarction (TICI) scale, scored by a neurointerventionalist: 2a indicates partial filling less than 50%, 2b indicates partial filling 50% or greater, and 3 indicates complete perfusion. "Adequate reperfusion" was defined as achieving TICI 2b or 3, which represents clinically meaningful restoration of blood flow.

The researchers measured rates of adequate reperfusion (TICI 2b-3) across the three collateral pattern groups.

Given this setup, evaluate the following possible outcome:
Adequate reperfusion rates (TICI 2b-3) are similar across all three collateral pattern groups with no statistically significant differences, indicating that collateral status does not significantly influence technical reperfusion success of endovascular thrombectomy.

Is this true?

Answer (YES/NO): YES